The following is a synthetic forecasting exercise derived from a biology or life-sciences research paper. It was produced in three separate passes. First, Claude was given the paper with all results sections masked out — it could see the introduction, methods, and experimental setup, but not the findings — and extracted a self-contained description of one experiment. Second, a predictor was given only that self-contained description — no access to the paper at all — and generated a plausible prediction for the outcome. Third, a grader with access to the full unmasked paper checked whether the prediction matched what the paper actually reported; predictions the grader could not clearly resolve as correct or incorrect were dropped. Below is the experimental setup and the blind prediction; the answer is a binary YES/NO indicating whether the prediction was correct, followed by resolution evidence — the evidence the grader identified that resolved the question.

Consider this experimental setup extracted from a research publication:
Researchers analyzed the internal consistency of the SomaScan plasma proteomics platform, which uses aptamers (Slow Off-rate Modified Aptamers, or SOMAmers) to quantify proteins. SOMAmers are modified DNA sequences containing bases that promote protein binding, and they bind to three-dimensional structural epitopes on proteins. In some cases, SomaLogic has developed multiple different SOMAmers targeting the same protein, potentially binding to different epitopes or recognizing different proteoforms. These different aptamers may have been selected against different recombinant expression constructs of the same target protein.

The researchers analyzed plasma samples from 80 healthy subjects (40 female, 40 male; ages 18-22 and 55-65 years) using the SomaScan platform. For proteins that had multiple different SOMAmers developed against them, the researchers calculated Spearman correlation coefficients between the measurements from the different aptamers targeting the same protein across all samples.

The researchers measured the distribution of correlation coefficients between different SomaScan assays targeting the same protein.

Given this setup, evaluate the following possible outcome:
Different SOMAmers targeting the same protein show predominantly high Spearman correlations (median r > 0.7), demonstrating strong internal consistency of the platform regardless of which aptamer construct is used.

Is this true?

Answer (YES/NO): NO